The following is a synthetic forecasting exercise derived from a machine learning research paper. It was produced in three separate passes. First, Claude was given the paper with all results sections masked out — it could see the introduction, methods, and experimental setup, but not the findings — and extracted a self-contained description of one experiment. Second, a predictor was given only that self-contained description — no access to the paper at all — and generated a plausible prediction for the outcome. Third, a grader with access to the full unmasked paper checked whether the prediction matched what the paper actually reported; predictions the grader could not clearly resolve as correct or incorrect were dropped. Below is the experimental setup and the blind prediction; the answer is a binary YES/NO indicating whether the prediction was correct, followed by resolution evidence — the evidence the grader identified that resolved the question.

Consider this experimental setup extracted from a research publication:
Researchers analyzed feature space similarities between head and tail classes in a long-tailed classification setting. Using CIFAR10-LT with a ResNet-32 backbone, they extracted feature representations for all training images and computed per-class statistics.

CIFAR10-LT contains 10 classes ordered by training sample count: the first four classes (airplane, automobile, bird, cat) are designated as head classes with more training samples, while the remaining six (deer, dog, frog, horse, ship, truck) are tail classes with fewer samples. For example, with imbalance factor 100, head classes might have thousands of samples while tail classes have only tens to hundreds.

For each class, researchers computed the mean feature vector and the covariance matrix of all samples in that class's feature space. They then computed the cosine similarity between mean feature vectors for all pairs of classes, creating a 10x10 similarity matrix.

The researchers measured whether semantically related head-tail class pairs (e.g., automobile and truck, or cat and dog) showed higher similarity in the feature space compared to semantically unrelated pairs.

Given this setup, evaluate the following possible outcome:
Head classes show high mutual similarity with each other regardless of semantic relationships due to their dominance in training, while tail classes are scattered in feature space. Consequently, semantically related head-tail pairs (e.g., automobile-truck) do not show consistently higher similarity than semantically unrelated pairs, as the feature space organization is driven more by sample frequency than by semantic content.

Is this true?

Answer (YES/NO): NO